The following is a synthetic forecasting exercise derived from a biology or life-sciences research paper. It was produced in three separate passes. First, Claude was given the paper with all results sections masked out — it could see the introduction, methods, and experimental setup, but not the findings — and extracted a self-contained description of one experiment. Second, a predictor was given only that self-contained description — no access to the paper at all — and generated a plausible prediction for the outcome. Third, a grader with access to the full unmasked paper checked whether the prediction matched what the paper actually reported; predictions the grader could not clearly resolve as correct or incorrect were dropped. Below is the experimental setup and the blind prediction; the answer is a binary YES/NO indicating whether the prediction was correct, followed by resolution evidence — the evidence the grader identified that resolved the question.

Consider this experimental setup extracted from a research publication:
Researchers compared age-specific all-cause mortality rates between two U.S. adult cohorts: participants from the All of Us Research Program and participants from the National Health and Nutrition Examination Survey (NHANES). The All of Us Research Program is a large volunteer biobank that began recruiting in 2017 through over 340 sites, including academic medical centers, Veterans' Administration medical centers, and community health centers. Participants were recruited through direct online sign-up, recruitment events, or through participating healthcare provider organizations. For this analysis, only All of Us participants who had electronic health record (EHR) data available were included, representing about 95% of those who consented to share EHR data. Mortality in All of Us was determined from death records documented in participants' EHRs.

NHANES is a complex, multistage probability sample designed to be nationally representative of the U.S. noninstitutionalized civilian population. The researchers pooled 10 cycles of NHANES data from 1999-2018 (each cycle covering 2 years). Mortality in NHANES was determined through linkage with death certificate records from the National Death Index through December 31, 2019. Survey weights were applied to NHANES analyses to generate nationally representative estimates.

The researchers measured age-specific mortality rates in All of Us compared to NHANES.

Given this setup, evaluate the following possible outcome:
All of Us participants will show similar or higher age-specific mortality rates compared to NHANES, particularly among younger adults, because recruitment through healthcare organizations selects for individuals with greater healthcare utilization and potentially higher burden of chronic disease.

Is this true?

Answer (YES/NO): NO